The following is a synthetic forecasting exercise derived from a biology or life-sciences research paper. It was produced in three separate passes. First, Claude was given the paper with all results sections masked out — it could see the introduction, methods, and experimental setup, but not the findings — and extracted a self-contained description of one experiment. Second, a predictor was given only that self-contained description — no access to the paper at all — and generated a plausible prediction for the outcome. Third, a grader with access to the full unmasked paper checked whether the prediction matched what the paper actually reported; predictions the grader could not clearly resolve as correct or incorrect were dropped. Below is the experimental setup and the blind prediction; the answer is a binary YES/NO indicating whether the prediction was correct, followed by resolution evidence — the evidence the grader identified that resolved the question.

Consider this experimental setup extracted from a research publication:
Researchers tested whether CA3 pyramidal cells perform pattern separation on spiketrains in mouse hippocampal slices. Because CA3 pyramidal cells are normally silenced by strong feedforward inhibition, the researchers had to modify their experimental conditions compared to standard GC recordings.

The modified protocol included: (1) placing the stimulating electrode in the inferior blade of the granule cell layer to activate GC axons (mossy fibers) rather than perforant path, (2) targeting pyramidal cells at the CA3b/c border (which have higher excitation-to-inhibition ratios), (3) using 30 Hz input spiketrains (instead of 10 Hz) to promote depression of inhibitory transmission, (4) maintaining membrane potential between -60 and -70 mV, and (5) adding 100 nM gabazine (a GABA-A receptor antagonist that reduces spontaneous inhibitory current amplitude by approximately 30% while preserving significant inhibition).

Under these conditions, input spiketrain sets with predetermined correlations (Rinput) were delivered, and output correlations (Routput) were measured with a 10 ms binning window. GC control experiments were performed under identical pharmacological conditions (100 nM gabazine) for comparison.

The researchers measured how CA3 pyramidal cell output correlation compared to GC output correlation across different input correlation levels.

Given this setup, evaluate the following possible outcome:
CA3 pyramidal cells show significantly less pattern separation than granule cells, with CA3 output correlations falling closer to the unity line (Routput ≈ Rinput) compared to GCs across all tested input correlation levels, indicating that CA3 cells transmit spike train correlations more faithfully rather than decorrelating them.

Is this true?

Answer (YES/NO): NO